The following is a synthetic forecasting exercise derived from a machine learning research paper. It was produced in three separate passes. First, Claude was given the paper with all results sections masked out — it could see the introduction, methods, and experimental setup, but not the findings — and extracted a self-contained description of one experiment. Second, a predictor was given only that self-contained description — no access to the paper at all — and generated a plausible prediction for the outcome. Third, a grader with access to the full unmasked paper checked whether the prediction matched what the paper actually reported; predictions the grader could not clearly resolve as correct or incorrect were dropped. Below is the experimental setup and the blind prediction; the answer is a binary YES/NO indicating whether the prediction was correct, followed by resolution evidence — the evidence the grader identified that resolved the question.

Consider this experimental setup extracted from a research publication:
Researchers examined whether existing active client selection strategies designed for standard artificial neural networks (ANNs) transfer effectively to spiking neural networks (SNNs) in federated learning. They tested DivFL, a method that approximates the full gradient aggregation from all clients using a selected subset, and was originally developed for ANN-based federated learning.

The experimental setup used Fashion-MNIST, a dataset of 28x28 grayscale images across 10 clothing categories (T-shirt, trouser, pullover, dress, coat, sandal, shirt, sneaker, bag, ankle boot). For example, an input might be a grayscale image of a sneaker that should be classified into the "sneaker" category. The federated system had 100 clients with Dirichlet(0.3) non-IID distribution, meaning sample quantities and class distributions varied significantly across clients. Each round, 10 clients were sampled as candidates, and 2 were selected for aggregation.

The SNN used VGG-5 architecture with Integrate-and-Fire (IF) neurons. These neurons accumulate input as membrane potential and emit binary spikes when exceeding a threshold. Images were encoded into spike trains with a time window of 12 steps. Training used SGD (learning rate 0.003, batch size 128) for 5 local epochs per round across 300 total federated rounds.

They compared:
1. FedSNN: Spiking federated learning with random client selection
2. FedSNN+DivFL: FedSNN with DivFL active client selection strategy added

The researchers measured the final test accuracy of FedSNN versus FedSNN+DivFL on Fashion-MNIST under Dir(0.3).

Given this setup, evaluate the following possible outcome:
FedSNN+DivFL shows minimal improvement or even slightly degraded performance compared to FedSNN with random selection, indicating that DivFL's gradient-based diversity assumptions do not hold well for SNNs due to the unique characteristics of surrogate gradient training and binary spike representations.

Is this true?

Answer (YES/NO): YES